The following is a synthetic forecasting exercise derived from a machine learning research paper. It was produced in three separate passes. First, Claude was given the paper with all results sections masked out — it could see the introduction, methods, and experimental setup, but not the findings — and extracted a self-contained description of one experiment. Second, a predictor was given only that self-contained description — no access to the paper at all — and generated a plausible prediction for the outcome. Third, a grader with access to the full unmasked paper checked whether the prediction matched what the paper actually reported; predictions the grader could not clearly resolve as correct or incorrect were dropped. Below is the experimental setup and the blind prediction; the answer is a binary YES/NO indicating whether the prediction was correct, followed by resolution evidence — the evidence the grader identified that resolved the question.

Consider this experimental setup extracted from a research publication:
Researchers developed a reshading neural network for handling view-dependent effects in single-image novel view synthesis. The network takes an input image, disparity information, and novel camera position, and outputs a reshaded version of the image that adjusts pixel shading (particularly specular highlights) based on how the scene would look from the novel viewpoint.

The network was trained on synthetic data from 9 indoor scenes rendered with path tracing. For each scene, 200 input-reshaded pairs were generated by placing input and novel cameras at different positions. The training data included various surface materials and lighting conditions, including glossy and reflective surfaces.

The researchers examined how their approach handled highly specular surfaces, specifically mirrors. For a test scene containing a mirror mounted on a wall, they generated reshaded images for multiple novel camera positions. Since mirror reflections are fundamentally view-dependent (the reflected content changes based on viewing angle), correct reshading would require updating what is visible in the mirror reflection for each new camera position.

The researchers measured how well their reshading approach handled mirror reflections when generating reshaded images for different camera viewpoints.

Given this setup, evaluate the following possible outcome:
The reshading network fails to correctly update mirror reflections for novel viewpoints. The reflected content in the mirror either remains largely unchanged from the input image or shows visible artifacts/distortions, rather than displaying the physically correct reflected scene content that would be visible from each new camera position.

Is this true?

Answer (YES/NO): YES